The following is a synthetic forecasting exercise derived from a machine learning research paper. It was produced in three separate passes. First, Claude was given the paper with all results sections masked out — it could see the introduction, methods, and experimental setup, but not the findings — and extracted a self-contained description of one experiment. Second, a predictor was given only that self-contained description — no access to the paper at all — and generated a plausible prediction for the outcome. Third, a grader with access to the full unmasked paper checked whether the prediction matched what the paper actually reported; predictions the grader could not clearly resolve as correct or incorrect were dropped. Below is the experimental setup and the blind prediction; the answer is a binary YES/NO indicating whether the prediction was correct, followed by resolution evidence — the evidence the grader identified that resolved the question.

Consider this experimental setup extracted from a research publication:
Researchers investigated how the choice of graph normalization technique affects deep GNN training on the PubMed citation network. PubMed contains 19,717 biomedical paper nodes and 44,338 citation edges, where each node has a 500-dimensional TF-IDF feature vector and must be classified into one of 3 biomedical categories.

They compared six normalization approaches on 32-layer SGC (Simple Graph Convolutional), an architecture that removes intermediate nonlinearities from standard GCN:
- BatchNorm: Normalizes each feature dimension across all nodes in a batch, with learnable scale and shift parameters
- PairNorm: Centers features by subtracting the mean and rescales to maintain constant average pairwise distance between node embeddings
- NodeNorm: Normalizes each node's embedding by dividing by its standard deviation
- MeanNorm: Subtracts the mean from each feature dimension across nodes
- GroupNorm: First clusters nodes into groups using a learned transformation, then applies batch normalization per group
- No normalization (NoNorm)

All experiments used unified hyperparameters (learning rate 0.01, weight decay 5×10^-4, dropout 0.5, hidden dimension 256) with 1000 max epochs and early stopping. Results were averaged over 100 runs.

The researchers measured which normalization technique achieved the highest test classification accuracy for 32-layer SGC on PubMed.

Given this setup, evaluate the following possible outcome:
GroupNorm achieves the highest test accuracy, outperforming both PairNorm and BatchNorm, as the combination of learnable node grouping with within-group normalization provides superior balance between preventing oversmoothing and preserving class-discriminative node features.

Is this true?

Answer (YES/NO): YES